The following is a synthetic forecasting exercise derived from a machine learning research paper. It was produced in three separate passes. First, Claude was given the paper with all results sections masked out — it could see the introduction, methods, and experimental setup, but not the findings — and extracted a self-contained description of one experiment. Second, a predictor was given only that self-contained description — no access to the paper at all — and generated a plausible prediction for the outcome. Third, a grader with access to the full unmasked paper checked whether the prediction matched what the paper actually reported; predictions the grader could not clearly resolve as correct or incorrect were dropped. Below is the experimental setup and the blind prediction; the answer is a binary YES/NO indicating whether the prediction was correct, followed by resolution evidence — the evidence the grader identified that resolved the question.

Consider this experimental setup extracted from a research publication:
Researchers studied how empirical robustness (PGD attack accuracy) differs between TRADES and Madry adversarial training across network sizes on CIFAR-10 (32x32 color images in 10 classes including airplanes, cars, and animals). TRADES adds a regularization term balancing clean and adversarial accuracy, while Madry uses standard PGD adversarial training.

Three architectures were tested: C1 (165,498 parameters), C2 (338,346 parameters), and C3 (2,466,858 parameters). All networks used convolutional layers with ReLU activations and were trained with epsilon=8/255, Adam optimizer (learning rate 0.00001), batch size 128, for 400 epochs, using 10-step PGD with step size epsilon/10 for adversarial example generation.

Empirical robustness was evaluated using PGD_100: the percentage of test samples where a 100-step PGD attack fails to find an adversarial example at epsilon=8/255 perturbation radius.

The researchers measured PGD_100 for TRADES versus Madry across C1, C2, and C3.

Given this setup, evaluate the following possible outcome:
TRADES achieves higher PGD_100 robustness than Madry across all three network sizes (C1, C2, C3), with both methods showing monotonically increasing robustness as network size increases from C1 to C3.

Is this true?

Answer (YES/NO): YES